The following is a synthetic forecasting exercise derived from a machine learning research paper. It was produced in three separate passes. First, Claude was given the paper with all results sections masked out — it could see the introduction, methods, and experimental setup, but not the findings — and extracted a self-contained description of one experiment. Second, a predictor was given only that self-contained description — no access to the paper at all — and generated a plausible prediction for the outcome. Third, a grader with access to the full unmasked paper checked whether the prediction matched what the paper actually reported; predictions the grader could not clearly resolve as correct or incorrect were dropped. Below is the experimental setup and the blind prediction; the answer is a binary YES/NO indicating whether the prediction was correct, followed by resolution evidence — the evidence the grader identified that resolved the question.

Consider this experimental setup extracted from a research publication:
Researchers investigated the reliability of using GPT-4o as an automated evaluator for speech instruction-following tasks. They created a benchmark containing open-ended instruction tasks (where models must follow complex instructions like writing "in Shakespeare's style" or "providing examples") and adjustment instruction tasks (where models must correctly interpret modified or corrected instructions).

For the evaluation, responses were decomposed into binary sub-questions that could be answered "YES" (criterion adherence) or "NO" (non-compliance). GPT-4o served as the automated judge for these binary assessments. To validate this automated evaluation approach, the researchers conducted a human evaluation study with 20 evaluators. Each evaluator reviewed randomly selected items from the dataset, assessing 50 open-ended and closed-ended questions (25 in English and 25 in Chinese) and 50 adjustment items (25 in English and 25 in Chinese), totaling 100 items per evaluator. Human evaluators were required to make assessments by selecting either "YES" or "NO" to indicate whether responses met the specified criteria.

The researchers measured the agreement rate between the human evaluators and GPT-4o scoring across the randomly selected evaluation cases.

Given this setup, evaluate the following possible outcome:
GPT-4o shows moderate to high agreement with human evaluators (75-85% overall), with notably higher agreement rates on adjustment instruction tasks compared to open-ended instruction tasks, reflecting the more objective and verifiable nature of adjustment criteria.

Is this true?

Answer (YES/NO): NO